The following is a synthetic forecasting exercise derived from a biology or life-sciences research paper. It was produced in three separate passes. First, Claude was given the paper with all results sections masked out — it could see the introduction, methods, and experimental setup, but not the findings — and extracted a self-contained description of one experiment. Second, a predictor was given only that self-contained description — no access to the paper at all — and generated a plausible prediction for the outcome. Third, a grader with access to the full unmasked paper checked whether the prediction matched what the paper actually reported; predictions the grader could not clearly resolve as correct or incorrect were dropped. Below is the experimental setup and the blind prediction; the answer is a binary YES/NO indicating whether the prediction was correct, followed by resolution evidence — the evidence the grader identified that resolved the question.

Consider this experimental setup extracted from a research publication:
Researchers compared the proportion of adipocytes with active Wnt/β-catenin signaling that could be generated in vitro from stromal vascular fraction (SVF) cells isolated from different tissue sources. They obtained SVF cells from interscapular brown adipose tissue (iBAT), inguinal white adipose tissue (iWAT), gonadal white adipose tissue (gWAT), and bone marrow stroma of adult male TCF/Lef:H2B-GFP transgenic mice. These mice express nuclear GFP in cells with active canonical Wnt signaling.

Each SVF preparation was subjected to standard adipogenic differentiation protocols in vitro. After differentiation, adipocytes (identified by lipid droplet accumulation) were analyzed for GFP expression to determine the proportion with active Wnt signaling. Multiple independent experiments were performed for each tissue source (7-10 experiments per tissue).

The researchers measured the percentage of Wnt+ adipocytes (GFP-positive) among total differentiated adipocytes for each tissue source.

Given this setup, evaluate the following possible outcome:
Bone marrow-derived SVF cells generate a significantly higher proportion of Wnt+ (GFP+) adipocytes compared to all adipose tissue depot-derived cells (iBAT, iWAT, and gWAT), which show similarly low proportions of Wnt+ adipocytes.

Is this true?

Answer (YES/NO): NO